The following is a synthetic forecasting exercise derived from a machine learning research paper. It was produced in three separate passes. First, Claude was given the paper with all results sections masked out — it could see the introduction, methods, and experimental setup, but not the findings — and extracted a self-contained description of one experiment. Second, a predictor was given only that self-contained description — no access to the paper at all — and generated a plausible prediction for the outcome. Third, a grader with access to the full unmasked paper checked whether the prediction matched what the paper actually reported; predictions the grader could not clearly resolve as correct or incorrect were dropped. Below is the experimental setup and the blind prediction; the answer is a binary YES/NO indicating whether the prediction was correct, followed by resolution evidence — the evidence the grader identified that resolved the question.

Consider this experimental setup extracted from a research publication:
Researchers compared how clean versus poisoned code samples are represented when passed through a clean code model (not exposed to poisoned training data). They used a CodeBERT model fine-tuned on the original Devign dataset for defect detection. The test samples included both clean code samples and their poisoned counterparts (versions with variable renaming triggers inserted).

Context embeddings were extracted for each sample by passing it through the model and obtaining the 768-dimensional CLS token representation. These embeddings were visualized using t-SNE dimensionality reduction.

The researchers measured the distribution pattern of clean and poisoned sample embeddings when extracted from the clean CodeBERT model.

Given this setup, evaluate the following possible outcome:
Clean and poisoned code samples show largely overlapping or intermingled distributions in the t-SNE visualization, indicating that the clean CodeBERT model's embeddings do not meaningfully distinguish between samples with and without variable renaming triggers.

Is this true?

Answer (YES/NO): YES